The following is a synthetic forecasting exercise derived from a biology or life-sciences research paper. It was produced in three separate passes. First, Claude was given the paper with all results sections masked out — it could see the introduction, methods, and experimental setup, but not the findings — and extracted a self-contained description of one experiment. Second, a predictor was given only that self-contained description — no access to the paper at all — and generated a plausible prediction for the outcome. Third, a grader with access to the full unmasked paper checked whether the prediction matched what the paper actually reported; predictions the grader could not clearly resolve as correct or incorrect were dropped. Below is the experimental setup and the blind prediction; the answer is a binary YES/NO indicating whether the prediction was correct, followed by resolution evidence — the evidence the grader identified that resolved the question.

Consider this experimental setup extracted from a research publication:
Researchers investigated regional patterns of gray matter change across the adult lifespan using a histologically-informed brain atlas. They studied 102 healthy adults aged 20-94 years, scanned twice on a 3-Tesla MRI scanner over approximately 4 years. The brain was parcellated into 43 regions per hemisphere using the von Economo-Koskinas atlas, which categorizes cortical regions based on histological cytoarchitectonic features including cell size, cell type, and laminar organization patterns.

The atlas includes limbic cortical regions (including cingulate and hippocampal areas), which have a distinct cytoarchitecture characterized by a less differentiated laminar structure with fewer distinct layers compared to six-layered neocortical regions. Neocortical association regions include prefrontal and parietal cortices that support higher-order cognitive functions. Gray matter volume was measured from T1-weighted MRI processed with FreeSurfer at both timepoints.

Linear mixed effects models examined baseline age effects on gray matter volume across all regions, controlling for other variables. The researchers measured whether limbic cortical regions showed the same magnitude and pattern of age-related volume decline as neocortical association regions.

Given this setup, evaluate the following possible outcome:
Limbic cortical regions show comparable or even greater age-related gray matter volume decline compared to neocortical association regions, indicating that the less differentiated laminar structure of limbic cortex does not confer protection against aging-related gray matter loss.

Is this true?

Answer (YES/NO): NO